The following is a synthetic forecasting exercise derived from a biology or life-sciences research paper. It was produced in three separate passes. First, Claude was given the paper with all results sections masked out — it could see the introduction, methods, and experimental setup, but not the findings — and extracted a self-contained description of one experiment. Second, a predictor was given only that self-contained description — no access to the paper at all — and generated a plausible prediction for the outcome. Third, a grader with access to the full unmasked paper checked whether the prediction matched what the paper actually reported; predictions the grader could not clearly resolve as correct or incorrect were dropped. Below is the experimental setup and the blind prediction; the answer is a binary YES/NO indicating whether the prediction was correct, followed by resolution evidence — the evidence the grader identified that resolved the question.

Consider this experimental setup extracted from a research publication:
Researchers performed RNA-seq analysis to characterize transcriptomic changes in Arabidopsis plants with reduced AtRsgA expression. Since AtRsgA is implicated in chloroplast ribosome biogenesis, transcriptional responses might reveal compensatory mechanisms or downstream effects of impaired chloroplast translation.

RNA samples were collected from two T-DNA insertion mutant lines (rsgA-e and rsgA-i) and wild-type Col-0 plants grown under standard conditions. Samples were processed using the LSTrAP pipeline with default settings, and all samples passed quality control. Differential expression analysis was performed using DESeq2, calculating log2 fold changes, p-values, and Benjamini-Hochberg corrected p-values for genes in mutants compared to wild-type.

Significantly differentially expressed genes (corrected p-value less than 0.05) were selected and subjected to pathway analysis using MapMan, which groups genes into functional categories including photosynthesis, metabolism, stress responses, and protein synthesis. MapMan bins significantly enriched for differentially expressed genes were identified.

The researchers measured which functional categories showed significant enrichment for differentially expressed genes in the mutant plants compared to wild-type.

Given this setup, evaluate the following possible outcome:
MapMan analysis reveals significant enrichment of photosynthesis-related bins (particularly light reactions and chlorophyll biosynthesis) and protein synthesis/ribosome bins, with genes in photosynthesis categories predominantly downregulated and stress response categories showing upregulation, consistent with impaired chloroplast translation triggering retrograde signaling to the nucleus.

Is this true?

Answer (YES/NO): NO